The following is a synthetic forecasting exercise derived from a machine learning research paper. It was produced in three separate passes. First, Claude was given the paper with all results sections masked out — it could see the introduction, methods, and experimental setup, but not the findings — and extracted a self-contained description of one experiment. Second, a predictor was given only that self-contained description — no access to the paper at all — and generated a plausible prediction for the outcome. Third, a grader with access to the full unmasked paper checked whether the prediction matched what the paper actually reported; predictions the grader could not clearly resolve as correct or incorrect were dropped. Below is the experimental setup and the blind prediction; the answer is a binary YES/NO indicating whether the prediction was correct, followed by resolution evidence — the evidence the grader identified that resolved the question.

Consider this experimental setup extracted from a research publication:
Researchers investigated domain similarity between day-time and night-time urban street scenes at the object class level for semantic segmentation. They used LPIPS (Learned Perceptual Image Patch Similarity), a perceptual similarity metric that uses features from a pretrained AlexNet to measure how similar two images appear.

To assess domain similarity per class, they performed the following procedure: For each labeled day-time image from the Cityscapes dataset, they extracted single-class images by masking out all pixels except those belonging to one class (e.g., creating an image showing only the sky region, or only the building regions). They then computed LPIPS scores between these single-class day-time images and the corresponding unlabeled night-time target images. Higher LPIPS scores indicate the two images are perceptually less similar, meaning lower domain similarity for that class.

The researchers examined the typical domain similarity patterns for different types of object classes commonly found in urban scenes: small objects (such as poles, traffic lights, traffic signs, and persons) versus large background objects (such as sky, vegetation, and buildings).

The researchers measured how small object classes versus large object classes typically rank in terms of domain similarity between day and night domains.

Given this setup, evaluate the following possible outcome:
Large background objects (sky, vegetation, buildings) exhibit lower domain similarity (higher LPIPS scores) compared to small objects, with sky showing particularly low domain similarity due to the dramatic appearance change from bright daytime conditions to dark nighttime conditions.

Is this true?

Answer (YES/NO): NO